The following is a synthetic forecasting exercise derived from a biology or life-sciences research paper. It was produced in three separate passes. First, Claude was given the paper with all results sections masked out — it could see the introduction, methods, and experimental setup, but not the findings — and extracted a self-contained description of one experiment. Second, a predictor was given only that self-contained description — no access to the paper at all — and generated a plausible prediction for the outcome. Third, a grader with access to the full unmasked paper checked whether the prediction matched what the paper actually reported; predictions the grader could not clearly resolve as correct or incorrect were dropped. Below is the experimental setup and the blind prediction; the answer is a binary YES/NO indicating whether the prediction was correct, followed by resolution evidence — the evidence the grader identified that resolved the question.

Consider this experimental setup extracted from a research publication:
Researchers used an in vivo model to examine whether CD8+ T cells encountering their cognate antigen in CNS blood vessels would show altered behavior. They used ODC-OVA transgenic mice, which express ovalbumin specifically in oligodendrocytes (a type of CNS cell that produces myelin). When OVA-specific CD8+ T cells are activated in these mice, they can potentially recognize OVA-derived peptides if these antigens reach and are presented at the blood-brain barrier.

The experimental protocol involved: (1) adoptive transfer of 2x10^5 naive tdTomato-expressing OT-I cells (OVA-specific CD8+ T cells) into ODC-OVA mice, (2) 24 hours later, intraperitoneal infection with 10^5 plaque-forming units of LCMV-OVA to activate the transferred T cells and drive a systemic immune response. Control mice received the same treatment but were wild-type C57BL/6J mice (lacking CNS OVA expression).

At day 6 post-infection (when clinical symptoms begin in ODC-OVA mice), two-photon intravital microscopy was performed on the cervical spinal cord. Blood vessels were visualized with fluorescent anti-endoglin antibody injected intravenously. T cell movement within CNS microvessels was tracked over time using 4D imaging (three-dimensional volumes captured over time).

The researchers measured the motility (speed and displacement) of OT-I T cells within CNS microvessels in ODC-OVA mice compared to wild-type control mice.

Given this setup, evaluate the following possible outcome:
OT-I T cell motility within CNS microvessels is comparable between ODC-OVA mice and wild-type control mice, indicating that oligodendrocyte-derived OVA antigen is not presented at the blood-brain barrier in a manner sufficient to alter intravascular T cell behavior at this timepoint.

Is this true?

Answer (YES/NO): NO